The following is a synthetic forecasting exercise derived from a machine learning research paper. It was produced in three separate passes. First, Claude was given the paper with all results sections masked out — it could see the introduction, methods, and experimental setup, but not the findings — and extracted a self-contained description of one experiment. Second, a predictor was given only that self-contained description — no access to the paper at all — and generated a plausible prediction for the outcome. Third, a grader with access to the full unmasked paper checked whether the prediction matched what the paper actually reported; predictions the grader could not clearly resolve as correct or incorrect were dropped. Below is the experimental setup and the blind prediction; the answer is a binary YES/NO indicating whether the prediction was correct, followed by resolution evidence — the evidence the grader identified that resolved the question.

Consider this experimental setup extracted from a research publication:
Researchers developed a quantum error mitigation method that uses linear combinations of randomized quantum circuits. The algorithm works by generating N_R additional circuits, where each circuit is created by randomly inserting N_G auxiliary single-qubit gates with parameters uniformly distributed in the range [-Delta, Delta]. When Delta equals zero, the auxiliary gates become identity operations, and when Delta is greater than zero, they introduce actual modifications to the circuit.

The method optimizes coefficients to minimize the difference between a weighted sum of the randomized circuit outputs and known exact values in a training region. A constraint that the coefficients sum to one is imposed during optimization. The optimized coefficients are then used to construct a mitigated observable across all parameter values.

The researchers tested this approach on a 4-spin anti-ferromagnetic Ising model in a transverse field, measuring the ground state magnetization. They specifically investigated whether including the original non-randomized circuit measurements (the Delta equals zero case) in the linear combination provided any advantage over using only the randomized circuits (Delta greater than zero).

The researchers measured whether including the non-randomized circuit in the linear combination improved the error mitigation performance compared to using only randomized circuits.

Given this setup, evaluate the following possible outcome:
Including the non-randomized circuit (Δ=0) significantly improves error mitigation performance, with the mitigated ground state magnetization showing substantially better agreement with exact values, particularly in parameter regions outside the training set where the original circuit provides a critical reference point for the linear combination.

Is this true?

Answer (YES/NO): NO